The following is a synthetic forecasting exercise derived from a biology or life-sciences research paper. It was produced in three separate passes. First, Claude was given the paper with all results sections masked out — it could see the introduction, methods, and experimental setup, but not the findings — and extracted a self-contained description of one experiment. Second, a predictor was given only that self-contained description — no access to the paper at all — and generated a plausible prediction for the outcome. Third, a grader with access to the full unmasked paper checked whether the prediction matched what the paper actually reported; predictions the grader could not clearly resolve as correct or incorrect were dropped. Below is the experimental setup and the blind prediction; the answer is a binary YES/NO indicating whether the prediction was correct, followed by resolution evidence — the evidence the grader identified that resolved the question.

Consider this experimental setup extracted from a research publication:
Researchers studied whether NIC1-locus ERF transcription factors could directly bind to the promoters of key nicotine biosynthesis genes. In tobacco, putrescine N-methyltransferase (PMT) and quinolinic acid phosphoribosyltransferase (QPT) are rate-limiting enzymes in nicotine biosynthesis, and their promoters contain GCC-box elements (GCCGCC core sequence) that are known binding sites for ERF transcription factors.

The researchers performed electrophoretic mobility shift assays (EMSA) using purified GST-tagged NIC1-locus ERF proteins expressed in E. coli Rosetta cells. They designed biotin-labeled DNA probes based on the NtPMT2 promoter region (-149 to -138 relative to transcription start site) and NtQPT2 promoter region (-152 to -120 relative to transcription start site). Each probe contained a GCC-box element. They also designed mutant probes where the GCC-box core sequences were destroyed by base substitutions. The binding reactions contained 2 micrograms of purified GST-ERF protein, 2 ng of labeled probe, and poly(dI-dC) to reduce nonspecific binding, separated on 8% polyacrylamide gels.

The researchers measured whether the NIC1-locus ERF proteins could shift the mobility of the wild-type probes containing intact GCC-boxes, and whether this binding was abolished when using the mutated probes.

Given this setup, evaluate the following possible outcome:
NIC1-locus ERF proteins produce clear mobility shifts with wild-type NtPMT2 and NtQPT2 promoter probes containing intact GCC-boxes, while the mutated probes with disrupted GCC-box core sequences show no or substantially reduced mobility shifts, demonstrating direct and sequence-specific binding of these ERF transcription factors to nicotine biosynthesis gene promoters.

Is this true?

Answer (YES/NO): YES